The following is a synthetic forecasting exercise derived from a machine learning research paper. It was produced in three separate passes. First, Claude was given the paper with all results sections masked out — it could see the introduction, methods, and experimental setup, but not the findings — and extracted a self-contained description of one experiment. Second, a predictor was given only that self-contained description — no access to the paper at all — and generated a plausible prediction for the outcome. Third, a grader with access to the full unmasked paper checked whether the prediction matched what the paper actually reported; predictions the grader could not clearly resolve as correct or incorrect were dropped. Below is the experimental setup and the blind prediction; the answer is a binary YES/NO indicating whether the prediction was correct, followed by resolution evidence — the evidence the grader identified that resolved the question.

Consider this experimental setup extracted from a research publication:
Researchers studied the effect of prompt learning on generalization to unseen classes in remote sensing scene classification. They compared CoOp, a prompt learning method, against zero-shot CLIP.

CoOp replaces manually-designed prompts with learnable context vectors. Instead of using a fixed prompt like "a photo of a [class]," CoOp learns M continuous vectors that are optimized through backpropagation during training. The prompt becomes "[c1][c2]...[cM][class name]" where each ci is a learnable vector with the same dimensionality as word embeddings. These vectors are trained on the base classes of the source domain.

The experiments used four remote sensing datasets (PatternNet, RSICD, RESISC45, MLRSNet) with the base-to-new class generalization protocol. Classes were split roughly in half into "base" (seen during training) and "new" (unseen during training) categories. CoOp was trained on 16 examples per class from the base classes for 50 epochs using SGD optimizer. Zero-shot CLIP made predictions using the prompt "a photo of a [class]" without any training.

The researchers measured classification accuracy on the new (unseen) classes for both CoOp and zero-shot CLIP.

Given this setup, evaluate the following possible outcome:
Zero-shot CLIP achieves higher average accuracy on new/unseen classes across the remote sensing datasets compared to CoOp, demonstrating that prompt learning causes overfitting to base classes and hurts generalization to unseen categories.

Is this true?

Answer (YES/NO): NO